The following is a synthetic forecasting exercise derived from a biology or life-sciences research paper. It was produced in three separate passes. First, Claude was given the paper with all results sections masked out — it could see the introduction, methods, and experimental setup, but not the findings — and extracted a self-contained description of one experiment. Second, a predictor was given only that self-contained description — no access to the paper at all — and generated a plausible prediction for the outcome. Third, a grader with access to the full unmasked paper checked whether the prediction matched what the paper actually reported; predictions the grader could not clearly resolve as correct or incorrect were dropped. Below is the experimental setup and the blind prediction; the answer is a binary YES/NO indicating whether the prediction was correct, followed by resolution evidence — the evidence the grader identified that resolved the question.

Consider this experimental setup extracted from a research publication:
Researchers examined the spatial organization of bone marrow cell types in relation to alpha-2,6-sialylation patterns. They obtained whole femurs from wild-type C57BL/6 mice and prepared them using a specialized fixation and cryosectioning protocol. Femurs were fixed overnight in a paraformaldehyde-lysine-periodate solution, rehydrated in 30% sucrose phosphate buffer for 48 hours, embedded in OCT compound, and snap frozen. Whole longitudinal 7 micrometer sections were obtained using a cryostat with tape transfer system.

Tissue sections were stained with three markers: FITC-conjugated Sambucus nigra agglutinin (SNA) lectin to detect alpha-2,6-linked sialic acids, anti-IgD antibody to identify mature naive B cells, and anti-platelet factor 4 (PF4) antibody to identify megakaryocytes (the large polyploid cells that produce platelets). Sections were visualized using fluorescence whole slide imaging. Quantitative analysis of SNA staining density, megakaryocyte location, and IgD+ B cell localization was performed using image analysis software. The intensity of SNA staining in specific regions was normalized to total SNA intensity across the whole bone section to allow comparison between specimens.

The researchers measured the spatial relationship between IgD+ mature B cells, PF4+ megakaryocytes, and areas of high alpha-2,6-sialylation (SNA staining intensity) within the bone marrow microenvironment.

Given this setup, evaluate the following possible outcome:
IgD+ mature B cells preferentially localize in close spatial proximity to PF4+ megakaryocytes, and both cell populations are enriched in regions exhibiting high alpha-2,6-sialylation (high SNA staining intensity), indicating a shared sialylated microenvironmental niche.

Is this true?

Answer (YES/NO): YES